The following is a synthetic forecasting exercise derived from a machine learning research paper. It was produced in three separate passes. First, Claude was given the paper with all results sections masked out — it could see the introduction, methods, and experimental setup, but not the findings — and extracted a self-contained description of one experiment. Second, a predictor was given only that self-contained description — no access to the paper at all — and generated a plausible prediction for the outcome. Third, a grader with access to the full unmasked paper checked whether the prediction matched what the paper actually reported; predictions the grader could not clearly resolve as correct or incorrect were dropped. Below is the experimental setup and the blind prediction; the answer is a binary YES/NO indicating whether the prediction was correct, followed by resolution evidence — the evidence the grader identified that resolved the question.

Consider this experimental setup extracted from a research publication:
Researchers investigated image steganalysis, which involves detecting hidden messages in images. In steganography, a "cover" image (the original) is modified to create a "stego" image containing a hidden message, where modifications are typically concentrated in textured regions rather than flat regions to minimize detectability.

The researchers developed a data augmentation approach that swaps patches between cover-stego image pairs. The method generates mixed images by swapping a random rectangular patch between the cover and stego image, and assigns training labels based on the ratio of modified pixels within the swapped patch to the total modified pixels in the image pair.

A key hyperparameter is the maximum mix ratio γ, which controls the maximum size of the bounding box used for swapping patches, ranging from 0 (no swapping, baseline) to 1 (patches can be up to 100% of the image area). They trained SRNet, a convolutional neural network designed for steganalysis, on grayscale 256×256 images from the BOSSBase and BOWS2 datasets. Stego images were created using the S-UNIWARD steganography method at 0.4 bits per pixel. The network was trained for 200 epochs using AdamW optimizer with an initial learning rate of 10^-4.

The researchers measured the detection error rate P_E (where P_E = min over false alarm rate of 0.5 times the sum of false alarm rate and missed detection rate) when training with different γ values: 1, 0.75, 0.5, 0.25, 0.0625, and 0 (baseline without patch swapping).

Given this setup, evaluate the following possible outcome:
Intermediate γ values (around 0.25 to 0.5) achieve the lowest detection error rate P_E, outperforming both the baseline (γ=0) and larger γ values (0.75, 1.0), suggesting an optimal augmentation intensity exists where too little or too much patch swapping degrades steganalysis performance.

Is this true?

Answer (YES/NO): YES